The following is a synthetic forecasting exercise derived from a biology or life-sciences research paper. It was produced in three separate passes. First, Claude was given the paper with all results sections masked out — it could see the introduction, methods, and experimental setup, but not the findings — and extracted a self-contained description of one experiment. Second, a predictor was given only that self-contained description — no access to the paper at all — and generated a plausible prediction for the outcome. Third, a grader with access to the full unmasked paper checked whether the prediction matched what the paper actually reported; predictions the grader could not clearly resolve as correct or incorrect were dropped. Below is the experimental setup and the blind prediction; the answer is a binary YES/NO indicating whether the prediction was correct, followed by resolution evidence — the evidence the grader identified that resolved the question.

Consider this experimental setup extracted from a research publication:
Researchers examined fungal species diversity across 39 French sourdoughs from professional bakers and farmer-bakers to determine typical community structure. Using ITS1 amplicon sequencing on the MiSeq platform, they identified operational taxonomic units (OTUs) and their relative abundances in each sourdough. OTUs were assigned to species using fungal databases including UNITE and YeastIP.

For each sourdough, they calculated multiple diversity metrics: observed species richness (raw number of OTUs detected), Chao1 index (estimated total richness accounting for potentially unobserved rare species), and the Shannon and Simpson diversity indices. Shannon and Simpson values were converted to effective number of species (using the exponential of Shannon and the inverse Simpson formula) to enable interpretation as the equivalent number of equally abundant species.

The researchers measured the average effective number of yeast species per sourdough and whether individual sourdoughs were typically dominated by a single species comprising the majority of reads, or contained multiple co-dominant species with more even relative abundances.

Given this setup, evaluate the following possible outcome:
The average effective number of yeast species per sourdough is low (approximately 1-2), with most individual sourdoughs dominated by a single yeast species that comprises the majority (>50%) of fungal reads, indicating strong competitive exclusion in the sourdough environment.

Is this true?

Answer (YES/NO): YES